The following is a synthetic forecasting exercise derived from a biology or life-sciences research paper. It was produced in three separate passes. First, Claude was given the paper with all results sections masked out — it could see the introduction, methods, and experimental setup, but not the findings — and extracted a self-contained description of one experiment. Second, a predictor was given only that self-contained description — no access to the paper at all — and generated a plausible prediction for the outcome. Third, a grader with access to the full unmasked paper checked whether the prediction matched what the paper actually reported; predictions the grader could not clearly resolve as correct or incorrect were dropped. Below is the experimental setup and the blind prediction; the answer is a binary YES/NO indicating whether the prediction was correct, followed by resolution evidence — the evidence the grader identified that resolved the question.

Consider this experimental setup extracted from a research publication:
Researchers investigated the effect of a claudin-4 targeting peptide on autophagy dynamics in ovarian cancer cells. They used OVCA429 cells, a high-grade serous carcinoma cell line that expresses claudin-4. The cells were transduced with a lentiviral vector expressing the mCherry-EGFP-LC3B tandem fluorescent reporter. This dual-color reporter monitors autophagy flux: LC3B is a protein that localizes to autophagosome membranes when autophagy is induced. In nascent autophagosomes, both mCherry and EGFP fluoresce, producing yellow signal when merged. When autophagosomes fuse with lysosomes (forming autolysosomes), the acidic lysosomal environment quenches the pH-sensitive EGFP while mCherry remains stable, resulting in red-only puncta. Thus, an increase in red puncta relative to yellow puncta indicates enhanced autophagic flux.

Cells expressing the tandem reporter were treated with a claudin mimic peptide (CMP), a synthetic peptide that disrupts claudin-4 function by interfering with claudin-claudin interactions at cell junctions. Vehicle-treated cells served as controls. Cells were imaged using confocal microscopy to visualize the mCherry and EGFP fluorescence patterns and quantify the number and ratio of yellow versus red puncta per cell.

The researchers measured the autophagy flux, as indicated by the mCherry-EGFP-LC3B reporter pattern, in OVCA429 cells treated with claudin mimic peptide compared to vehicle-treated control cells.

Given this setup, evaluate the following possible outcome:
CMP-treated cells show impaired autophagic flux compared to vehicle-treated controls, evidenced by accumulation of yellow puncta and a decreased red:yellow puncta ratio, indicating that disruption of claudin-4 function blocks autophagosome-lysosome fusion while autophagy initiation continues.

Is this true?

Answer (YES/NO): NO